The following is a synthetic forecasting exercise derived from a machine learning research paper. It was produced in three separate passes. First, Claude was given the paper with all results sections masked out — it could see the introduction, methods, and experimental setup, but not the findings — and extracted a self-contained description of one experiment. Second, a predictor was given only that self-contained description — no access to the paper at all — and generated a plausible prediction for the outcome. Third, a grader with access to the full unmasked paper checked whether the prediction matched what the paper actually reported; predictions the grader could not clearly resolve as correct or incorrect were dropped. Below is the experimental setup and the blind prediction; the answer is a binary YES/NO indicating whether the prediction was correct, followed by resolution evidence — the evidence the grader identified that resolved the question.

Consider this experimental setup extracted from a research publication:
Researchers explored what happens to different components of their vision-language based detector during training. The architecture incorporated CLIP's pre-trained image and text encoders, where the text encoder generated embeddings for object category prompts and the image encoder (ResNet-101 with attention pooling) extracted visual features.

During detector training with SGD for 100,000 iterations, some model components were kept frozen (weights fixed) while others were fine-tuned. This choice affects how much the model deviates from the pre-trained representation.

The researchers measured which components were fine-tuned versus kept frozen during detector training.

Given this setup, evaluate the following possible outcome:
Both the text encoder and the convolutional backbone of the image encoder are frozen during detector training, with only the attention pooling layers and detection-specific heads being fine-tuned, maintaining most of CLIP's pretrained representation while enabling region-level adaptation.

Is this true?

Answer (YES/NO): NO